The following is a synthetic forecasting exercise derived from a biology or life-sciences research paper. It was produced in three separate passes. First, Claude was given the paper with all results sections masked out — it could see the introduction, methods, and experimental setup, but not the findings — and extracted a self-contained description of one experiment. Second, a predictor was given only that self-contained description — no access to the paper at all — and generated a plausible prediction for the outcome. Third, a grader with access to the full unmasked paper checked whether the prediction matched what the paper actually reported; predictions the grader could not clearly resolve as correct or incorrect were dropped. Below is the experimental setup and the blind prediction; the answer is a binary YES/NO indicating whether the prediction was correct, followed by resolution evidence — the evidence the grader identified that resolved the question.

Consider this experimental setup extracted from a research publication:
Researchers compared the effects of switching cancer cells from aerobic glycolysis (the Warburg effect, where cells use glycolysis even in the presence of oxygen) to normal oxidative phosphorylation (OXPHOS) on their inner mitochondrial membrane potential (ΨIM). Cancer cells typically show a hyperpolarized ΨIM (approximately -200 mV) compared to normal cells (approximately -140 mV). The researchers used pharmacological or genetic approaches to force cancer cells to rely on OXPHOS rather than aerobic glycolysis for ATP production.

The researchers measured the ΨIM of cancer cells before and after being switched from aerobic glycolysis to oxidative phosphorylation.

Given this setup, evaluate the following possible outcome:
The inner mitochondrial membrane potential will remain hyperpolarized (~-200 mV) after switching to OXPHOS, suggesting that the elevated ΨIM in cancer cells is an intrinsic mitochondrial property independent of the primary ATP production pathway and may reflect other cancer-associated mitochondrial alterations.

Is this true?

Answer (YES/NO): NO